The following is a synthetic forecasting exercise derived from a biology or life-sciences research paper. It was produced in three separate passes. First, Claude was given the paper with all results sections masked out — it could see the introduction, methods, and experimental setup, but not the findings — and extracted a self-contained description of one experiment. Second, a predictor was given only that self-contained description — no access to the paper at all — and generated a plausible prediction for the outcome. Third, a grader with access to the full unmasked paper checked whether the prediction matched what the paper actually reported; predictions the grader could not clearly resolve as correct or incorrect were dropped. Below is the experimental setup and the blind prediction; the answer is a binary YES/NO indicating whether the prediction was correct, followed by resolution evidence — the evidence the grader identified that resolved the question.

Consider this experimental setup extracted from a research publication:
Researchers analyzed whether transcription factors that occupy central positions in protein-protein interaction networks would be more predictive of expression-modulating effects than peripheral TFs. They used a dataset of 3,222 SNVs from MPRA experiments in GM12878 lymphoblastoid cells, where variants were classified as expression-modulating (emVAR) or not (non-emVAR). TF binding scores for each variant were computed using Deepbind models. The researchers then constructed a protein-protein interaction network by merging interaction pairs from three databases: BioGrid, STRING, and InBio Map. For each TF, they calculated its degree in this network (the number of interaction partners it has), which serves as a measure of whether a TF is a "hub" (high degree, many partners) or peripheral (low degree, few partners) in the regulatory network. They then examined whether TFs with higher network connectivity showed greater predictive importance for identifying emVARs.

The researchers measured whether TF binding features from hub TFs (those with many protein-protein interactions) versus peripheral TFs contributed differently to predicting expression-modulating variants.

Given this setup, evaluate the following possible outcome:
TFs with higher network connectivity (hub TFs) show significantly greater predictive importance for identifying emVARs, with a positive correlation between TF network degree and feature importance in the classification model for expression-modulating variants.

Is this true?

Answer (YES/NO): YES